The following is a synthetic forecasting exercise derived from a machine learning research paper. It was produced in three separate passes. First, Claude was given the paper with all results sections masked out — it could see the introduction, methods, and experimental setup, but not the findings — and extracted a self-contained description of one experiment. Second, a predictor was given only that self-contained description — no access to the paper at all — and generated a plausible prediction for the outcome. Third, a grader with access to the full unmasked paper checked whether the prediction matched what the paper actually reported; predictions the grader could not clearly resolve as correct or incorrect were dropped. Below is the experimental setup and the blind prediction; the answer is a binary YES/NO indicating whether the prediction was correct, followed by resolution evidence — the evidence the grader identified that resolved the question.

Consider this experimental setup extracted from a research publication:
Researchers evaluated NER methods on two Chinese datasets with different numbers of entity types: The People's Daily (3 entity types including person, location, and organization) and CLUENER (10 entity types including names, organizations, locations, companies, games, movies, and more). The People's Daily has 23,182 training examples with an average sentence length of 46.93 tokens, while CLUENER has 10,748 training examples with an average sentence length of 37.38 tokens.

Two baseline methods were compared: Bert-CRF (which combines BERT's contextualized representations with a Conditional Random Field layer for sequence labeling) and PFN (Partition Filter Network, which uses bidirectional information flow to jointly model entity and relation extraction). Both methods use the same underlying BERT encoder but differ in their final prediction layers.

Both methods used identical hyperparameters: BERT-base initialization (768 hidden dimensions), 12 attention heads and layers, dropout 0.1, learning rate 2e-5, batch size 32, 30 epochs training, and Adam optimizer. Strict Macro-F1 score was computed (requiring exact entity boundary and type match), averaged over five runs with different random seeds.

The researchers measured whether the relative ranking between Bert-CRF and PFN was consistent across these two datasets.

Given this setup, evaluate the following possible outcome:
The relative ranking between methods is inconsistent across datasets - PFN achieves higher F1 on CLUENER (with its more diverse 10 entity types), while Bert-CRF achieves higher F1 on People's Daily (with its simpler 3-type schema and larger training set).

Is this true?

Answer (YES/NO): YES